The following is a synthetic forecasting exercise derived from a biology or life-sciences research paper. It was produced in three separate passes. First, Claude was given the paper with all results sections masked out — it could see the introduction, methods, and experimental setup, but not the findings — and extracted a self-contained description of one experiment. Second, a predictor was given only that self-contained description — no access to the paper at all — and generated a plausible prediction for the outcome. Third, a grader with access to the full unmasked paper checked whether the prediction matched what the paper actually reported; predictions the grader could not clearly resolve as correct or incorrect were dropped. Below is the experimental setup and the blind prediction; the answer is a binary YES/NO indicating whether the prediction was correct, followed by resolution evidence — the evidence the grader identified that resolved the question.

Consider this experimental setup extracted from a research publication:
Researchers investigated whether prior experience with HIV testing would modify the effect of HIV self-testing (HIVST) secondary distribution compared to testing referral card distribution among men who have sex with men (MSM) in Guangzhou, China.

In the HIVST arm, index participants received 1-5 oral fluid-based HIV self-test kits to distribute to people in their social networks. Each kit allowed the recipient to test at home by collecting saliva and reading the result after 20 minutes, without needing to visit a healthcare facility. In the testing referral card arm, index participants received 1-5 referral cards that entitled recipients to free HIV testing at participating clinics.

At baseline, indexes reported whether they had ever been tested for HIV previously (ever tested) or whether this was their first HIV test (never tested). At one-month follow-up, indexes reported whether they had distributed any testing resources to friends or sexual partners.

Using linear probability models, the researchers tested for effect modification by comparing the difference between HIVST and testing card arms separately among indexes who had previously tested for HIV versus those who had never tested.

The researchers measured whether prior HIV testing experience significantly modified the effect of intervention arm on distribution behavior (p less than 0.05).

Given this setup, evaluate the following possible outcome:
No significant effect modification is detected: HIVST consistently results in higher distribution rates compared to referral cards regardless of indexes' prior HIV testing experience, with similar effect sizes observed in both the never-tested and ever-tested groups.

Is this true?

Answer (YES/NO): NO